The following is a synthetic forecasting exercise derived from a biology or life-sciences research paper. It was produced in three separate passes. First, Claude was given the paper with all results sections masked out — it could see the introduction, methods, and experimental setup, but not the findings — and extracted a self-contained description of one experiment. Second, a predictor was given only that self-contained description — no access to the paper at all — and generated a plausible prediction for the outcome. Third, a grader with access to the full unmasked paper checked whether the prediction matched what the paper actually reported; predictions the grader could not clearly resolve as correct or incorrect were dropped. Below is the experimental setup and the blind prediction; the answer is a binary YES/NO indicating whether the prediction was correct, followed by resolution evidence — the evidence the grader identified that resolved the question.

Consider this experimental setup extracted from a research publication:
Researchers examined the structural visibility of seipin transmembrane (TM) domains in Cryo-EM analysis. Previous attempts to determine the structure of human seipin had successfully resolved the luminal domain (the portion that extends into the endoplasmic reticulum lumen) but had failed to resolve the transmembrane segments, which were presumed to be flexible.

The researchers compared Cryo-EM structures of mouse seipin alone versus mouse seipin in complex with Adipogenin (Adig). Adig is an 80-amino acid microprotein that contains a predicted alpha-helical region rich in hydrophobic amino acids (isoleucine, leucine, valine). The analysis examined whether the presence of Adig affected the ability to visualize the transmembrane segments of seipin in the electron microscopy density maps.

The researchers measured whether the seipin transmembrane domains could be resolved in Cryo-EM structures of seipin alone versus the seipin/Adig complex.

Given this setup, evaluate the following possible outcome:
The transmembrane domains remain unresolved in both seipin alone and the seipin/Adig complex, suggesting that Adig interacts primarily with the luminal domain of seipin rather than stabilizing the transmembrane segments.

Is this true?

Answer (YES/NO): NO